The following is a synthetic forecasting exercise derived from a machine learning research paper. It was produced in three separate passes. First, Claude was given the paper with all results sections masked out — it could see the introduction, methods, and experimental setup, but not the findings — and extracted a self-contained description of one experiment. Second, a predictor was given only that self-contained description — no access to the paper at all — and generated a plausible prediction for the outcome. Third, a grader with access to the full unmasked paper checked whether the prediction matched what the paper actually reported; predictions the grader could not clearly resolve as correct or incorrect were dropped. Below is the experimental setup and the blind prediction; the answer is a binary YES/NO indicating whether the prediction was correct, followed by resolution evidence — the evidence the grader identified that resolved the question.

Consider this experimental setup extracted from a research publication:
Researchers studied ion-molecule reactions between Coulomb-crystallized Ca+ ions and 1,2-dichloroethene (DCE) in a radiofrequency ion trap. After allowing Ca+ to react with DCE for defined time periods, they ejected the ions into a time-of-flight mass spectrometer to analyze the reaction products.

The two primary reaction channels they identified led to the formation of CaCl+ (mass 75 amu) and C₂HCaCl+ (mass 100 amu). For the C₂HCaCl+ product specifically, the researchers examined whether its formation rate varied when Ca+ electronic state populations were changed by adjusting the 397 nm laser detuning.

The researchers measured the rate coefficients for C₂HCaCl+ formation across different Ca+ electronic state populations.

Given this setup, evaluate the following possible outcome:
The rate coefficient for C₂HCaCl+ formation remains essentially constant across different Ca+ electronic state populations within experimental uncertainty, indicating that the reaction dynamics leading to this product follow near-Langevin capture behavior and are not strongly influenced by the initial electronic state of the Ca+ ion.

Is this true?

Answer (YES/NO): NO